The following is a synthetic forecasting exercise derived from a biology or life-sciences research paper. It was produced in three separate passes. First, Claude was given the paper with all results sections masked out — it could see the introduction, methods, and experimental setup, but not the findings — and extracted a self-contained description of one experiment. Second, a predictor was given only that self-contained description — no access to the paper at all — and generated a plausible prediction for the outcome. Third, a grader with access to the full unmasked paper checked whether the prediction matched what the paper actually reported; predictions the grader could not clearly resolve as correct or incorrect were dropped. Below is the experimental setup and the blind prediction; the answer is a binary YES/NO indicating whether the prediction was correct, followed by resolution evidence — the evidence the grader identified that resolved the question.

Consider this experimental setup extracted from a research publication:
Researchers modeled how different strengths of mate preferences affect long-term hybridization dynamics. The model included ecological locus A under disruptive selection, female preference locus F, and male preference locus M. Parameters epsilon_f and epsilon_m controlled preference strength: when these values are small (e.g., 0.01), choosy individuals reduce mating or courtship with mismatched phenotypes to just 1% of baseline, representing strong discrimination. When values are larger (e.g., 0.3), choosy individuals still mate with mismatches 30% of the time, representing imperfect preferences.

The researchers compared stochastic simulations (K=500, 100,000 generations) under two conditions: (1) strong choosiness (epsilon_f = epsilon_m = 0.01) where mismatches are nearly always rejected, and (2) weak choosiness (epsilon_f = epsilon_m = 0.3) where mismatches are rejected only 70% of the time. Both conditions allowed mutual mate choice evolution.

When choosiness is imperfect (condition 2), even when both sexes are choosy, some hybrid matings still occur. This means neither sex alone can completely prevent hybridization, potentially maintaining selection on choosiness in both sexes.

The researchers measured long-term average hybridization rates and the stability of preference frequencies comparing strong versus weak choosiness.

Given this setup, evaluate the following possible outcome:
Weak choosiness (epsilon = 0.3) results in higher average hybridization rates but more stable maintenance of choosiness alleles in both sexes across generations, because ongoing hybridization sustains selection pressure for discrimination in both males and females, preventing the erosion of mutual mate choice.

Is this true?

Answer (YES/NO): NO